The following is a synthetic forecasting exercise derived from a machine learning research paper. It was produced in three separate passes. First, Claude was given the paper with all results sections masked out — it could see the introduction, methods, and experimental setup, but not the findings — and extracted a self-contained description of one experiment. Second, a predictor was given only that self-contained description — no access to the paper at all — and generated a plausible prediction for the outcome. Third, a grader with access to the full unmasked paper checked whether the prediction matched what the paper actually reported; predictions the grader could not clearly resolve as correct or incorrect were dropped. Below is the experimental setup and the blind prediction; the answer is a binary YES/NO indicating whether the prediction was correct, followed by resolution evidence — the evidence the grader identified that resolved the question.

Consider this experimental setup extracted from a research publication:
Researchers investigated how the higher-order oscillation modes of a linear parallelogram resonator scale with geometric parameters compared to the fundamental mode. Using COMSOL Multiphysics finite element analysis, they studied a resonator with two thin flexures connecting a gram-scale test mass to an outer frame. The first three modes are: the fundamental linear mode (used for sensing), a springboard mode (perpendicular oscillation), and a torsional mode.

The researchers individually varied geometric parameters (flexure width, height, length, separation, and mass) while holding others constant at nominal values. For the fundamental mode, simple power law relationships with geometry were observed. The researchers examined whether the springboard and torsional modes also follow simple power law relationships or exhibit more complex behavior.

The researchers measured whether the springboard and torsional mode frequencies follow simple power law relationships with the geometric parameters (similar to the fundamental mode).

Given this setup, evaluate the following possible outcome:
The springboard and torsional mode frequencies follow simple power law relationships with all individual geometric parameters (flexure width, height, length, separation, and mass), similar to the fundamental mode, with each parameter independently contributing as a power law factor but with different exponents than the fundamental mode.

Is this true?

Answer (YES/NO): NO